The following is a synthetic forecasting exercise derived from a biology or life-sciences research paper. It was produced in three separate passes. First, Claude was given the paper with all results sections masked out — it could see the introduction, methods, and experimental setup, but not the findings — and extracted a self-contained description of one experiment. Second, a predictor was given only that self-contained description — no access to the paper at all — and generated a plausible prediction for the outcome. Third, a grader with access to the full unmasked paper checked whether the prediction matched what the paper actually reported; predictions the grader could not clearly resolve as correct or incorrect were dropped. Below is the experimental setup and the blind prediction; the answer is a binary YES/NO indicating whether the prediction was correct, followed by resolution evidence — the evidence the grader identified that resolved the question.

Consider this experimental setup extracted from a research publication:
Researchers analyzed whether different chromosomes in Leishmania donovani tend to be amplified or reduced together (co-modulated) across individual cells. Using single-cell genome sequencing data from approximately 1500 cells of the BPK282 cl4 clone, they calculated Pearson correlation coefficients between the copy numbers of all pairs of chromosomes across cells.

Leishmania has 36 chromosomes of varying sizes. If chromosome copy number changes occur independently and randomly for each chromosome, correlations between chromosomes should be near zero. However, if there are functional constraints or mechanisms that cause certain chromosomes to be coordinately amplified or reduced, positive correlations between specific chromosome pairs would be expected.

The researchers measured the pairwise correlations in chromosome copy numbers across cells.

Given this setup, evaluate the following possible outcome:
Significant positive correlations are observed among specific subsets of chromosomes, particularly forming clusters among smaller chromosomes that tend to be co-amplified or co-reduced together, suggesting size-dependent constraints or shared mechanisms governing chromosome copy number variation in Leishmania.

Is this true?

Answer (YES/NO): NO